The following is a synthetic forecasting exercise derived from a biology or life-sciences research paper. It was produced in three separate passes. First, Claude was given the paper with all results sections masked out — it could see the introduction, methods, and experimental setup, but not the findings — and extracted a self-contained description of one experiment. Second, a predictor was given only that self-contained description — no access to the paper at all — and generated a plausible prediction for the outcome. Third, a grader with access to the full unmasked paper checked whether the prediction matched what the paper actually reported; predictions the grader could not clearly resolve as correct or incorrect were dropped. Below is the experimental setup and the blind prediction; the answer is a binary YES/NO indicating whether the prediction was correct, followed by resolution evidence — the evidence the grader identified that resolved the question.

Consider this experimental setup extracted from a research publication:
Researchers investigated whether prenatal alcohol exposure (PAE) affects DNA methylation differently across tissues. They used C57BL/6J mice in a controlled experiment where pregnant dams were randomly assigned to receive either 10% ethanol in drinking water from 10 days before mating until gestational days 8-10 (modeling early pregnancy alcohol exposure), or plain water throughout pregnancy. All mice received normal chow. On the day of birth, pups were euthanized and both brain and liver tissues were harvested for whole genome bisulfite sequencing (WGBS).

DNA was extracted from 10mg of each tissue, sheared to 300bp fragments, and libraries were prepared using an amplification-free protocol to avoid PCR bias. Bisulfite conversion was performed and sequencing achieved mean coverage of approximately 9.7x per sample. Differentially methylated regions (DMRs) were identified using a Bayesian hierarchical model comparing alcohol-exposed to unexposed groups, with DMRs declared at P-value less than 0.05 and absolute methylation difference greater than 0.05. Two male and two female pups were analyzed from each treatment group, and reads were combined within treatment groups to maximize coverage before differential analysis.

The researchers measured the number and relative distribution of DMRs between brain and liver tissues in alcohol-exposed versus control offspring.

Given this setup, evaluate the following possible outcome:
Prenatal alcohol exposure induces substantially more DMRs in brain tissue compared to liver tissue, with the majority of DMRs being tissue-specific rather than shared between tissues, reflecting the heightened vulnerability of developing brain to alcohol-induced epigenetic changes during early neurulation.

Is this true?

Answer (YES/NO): NO